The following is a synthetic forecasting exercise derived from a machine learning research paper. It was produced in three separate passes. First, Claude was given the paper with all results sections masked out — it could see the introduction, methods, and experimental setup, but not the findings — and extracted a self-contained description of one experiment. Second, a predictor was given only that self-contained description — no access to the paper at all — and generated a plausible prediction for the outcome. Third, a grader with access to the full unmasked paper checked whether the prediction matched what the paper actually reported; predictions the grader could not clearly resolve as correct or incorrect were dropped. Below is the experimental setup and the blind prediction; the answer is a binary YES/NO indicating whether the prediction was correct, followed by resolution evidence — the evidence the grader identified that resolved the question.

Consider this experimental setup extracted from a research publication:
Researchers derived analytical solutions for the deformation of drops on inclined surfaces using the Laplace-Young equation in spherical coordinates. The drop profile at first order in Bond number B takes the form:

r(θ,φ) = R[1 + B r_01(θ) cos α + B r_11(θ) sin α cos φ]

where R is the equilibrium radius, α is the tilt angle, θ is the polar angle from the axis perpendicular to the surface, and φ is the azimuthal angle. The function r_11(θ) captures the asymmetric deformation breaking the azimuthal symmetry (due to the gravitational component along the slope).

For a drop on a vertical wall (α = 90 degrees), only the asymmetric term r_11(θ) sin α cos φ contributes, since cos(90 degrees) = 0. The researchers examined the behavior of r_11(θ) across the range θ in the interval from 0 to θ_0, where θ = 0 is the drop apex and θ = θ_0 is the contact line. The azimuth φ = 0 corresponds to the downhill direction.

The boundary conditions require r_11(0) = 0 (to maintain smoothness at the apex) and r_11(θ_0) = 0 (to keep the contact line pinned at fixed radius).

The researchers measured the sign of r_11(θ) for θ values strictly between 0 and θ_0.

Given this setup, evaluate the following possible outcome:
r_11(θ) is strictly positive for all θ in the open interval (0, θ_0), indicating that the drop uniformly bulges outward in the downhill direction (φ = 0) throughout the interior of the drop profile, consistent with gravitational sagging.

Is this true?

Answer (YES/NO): YES